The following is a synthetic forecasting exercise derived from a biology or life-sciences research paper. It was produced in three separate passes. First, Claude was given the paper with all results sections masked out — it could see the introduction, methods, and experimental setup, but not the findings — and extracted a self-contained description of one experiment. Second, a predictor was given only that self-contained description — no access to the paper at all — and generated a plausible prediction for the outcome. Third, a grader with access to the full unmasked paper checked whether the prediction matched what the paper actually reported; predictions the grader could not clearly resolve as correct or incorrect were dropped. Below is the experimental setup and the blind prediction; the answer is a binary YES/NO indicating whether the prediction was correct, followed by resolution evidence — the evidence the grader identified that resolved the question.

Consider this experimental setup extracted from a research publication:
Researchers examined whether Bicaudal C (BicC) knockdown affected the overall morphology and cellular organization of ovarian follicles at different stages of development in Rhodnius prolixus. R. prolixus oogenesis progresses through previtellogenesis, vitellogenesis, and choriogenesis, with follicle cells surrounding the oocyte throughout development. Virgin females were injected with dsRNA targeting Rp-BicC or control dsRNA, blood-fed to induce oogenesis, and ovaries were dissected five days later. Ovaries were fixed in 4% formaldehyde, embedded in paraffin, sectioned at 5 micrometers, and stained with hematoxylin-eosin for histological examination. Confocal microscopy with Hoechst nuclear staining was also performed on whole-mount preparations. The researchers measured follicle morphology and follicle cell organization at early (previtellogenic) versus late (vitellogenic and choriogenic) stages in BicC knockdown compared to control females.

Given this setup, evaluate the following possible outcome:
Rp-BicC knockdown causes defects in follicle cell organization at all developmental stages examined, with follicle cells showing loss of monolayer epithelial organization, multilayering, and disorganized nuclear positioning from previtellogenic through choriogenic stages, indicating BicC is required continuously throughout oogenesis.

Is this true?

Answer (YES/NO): NO